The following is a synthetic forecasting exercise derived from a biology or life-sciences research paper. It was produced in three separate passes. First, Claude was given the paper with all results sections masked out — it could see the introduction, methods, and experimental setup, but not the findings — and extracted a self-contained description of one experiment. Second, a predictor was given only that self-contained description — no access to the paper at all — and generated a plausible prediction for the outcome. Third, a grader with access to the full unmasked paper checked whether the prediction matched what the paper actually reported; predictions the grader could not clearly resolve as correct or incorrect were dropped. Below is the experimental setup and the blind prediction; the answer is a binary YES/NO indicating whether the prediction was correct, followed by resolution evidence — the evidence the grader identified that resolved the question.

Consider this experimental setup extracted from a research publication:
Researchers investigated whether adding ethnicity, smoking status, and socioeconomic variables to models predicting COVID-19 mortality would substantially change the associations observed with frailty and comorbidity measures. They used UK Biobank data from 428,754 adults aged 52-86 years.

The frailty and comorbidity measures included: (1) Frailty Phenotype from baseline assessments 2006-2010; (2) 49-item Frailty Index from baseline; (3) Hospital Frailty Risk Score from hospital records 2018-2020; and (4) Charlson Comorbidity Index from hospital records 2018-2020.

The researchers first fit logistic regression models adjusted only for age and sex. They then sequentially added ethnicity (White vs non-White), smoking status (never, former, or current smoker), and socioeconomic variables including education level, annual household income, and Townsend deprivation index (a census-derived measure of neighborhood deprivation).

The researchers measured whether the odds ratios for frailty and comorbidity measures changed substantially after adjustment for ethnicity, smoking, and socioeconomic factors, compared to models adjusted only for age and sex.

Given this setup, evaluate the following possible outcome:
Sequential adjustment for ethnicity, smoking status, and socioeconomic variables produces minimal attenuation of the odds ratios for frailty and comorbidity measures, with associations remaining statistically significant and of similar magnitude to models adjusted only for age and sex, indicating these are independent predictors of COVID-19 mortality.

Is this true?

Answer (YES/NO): YES